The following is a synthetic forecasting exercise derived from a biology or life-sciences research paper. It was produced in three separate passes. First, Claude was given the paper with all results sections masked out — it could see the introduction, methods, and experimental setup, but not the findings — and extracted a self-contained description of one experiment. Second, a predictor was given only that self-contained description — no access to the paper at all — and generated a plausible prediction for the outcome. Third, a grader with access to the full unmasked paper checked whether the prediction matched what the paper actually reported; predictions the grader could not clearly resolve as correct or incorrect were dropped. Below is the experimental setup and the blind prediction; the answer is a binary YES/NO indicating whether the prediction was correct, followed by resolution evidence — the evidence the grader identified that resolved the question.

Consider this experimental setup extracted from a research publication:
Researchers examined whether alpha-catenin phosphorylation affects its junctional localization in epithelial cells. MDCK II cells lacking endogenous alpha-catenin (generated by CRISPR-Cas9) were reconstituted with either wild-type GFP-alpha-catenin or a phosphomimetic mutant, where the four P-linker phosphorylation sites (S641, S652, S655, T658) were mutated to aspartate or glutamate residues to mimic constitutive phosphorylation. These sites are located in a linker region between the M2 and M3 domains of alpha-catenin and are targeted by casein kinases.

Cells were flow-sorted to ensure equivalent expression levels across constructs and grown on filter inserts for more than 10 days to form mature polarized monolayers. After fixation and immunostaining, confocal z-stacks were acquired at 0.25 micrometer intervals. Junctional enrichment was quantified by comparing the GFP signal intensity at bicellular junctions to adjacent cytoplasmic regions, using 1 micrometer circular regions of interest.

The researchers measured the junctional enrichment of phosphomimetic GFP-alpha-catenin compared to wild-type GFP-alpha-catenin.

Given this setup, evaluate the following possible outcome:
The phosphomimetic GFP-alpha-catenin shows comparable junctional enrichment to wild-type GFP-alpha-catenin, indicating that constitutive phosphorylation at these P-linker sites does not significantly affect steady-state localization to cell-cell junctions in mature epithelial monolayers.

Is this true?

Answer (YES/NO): NO